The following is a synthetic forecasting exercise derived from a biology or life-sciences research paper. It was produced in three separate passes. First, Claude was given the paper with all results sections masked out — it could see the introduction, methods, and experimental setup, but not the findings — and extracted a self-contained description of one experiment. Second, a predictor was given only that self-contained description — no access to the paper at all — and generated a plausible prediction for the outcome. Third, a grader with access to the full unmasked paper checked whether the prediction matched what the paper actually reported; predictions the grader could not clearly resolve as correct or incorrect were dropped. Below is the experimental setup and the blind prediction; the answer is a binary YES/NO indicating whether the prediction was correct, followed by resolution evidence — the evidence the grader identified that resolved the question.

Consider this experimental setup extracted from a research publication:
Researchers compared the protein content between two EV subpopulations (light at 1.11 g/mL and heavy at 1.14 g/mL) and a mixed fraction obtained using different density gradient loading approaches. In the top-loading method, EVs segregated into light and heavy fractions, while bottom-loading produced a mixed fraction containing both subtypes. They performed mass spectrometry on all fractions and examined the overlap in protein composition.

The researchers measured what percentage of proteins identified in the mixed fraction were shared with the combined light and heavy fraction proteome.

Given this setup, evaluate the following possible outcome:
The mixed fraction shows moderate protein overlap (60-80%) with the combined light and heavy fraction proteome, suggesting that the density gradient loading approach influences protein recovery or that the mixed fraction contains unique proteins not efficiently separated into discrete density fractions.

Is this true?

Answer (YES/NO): NO